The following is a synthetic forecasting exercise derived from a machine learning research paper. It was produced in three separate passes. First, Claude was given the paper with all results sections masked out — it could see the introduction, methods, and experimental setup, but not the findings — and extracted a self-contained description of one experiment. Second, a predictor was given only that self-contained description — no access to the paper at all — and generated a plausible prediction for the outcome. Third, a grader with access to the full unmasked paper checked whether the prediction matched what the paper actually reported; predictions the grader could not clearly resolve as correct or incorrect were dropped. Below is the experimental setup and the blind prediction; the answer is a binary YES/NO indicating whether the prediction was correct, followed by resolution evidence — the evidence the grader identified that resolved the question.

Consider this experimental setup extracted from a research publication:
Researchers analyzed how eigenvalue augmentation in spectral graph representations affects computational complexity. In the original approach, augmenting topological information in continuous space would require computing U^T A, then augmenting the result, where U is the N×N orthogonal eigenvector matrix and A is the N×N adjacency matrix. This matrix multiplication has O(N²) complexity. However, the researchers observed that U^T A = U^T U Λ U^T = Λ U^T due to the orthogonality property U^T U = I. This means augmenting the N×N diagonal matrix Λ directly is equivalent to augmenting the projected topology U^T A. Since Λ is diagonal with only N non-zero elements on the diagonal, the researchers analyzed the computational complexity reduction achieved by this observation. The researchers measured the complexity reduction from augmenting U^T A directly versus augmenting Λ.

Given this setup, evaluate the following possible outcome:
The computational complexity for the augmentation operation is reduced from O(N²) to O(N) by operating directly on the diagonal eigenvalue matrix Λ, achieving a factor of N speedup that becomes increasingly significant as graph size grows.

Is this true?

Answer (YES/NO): YES